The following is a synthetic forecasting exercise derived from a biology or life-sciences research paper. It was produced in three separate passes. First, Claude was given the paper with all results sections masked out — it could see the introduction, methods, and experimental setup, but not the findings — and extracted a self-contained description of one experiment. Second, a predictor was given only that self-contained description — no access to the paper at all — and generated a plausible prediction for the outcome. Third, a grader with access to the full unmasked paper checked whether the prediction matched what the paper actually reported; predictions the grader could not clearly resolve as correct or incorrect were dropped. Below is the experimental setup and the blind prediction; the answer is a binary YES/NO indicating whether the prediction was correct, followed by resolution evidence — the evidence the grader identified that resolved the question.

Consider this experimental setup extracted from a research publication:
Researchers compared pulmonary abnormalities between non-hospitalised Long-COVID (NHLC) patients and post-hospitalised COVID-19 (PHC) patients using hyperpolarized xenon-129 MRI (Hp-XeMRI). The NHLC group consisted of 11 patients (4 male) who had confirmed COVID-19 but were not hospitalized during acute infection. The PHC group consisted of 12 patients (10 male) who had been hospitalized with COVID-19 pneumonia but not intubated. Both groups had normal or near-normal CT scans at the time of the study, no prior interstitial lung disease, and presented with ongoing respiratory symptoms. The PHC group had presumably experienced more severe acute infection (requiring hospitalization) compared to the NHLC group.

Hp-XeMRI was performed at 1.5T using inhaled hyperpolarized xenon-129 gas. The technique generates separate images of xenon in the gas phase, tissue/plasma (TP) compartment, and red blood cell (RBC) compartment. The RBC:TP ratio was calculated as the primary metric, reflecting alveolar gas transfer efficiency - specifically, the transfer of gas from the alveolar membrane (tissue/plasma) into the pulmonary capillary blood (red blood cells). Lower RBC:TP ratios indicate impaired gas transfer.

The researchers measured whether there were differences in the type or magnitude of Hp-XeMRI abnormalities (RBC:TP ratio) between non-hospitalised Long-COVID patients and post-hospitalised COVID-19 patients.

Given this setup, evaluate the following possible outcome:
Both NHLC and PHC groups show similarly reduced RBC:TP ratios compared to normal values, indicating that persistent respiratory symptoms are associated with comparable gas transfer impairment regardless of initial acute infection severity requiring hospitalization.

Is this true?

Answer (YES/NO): YES